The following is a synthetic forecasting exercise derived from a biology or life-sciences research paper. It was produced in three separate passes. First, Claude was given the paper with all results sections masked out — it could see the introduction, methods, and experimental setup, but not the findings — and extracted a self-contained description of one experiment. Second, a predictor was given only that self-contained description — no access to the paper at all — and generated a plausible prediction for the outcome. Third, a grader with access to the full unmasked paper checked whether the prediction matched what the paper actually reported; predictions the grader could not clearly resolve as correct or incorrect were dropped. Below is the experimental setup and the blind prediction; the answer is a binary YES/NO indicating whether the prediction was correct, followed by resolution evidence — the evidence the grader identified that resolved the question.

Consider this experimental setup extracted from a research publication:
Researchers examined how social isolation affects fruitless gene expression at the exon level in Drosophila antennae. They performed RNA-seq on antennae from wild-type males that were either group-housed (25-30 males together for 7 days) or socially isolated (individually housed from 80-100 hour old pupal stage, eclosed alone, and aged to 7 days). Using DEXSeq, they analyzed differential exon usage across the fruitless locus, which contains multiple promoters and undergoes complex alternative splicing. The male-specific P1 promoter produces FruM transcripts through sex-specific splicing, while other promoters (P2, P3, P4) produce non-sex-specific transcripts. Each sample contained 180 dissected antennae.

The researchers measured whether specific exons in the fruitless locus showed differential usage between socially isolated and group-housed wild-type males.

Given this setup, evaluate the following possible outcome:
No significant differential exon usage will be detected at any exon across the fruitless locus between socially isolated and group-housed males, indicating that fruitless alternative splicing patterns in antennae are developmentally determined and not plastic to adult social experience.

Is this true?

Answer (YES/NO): NO